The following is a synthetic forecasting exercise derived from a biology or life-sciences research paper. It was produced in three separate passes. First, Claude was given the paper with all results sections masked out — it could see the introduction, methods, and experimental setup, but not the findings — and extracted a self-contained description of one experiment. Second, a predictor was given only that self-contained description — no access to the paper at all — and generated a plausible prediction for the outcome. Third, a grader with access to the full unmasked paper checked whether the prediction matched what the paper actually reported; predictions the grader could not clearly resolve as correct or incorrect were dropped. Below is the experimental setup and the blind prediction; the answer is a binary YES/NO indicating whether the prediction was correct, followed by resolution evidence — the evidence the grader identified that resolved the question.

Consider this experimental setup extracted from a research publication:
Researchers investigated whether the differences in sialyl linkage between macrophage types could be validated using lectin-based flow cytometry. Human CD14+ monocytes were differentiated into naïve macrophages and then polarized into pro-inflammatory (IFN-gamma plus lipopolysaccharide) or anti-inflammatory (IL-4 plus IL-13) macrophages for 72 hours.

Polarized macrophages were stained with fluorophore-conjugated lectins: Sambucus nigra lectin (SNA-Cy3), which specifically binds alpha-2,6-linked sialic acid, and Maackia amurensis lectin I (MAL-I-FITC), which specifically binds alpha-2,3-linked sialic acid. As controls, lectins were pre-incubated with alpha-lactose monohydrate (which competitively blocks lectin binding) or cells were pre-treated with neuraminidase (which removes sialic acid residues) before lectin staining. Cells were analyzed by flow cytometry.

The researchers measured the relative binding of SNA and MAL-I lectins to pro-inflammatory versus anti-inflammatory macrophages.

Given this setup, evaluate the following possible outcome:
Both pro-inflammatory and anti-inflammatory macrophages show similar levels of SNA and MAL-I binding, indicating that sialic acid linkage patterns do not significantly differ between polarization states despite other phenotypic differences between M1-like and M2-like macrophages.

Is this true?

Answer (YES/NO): NO